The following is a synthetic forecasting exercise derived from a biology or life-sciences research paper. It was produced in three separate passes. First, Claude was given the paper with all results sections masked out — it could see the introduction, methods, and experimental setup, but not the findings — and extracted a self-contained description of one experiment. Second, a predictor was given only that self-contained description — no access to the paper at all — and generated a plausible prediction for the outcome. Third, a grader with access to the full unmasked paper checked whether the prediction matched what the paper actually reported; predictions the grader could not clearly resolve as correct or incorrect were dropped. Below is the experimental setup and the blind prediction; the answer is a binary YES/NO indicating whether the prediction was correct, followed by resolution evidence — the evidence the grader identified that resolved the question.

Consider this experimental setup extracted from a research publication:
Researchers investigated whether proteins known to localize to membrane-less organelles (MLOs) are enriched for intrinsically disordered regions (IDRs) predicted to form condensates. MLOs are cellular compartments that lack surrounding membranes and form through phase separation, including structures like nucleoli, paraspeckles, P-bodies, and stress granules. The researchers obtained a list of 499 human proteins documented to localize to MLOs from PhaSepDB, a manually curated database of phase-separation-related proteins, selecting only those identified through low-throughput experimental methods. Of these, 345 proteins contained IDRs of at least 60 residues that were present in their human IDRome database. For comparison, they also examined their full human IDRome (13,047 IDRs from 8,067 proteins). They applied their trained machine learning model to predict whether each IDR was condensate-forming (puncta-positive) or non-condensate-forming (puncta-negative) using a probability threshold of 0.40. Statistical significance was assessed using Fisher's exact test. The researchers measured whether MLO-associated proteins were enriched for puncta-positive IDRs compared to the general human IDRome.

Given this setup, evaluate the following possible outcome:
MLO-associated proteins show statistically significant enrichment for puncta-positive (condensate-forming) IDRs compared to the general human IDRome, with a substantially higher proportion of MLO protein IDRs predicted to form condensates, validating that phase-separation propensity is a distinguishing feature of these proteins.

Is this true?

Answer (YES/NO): YES